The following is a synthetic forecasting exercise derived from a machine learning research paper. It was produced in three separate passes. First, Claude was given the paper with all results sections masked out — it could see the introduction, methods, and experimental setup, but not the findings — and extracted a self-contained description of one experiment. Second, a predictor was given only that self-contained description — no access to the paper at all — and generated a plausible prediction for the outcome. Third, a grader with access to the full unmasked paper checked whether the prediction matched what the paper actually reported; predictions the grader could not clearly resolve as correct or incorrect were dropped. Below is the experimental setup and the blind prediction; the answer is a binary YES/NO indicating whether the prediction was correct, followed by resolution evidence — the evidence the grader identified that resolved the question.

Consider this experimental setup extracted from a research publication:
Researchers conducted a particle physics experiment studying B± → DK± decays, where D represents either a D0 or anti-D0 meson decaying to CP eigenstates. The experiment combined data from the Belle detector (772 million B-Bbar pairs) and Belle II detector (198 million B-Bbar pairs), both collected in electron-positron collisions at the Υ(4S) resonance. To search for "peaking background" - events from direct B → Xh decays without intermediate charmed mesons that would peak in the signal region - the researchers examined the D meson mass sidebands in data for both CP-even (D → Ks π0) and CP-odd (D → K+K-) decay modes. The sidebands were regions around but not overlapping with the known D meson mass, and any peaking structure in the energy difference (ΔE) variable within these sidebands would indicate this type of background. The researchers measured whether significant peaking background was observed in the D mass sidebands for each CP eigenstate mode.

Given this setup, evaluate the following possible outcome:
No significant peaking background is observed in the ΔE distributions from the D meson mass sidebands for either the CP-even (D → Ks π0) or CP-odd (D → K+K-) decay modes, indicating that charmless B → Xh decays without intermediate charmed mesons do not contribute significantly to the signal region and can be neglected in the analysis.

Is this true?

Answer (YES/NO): NO